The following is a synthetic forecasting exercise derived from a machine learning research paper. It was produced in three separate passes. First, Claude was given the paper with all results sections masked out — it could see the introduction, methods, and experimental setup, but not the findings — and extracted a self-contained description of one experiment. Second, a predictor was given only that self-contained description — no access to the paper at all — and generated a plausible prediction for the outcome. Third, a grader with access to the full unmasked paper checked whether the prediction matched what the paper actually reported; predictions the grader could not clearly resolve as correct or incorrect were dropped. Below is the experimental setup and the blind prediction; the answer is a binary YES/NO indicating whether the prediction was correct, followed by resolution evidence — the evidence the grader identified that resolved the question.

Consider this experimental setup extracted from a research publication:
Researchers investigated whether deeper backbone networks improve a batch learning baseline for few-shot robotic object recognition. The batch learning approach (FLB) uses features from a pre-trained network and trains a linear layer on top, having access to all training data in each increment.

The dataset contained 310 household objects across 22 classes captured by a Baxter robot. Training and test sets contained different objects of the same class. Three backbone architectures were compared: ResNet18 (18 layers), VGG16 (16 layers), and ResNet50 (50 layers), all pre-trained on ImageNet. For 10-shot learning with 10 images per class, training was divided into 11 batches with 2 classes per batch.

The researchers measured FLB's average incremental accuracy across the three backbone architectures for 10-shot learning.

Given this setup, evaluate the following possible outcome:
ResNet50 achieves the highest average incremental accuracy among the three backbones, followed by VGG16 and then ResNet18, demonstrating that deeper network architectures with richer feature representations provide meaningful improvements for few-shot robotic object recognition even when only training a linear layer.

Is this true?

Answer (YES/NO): NO